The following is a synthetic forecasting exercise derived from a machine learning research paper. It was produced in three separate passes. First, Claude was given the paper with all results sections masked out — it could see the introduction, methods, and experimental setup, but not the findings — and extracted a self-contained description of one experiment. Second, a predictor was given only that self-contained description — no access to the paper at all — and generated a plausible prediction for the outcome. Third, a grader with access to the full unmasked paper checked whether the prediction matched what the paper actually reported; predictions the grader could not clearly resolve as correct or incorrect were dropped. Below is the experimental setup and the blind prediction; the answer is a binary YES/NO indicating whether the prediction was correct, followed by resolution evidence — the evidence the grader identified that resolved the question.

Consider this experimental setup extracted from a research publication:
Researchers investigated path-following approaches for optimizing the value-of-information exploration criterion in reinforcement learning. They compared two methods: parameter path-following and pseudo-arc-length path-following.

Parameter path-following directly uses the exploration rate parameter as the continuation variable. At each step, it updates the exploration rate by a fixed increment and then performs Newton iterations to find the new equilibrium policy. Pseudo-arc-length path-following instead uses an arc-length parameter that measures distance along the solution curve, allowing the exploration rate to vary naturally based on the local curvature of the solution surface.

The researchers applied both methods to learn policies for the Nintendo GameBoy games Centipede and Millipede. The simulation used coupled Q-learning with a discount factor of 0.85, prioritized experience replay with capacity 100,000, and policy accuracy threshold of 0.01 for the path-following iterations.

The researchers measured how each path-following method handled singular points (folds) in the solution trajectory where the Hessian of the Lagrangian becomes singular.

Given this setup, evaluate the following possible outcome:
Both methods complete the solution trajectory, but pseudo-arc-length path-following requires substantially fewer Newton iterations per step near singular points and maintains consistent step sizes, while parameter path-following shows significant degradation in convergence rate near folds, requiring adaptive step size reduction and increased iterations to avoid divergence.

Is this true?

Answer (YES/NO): NO